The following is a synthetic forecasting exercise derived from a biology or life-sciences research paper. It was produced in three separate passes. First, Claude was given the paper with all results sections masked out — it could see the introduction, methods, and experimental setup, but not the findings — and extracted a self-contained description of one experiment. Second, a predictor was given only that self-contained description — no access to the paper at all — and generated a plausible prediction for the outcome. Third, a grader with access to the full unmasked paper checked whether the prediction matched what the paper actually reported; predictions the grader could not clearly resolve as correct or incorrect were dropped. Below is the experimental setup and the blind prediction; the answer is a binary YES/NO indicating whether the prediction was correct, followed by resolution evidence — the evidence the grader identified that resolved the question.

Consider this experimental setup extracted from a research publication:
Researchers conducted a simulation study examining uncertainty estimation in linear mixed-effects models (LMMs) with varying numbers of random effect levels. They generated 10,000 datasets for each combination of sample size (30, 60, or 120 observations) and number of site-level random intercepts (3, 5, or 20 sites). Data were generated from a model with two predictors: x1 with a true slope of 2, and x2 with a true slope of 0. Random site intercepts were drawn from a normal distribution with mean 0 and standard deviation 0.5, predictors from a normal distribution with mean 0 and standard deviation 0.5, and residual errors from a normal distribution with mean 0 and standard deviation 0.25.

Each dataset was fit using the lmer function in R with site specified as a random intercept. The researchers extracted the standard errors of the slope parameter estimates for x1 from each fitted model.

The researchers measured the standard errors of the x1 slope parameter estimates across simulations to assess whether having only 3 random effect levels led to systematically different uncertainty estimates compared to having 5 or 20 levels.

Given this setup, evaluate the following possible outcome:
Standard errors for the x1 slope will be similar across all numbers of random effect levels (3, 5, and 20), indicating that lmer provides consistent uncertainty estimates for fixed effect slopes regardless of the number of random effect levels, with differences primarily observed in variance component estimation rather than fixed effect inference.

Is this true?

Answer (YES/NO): YES